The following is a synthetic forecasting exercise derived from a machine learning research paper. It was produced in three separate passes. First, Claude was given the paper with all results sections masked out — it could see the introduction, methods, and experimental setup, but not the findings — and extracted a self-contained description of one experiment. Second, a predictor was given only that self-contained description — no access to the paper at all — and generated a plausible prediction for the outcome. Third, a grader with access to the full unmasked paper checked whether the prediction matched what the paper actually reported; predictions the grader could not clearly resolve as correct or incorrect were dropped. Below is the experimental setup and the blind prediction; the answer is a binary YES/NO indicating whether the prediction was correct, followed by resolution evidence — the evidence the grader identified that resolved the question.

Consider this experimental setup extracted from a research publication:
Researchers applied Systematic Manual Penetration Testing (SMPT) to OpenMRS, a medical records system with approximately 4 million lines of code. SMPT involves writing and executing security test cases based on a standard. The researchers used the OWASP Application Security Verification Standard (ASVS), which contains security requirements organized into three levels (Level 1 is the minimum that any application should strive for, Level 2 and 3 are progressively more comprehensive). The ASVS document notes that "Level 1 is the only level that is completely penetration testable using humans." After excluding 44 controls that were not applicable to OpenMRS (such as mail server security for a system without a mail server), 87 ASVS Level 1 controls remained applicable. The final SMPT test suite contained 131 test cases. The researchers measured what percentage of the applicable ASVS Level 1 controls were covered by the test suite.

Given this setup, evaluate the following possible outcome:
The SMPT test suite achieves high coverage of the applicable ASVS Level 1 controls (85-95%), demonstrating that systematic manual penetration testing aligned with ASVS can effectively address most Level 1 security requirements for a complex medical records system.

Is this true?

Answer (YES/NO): NO